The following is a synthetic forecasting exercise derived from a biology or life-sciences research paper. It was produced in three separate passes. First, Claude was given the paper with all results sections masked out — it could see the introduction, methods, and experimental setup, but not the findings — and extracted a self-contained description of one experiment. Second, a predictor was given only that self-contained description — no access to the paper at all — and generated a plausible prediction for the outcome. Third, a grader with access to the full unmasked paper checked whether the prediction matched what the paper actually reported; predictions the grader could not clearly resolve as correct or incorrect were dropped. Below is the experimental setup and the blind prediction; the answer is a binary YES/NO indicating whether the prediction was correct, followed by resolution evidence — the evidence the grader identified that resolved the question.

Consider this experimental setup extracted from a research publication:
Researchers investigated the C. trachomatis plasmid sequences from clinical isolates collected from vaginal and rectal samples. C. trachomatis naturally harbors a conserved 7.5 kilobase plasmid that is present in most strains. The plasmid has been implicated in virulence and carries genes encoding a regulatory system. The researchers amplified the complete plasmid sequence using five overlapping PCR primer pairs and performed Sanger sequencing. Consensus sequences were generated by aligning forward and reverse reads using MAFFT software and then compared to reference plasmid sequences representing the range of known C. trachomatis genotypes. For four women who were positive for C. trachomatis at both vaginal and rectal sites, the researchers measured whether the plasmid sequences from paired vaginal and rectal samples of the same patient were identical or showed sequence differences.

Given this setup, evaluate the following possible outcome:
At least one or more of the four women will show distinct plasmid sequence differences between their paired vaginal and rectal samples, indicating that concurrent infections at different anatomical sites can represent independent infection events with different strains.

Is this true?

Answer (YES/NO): NO